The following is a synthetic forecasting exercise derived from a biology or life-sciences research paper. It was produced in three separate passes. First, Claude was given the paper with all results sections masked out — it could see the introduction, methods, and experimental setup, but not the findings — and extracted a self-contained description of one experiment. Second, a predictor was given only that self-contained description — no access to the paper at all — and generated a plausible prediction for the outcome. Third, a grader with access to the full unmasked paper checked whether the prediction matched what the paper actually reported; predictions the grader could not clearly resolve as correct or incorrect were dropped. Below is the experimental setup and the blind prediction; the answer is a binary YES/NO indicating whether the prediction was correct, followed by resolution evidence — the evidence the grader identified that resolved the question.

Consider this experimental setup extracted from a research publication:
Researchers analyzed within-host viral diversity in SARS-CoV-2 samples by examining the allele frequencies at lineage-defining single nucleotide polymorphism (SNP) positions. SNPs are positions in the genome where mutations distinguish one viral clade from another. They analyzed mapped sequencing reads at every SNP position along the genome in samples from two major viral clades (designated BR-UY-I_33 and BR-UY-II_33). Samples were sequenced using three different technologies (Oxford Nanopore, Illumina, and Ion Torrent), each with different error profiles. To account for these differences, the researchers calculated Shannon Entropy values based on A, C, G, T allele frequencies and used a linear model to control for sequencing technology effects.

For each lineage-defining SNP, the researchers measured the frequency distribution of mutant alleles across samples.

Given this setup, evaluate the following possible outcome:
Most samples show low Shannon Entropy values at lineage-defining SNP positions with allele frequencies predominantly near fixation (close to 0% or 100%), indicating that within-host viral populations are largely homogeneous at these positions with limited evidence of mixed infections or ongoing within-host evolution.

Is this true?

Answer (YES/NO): YES